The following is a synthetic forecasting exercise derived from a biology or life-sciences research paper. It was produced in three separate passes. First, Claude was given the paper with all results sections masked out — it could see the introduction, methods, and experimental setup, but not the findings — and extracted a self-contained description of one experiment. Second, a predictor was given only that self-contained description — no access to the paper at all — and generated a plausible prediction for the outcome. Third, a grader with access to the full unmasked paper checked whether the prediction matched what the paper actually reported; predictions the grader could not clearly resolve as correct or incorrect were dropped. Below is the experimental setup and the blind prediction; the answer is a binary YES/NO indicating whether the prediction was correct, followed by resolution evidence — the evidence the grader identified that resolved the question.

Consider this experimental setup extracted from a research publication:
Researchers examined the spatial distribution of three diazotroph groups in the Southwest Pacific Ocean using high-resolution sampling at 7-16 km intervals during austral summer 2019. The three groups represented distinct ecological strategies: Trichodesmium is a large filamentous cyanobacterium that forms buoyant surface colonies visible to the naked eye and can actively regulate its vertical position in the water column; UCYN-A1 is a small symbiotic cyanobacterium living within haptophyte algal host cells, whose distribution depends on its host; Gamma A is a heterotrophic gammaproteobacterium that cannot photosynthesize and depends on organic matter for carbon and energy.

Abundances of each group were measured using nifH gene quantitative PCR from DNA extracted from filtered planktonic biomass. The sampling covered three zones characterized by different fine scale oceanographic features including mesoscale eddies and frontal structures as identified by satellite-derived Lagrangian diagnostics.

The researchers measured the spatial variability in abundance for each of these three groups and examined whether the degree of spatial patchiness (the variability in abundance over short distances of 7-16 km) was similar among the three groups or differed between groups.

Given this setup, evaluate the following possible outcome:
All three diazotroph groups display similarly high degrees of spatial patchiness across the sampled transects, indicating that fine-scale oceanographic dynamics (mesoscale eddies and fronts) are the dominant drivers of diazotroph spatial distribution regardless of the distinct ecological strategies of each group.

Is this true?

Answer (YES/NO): NO